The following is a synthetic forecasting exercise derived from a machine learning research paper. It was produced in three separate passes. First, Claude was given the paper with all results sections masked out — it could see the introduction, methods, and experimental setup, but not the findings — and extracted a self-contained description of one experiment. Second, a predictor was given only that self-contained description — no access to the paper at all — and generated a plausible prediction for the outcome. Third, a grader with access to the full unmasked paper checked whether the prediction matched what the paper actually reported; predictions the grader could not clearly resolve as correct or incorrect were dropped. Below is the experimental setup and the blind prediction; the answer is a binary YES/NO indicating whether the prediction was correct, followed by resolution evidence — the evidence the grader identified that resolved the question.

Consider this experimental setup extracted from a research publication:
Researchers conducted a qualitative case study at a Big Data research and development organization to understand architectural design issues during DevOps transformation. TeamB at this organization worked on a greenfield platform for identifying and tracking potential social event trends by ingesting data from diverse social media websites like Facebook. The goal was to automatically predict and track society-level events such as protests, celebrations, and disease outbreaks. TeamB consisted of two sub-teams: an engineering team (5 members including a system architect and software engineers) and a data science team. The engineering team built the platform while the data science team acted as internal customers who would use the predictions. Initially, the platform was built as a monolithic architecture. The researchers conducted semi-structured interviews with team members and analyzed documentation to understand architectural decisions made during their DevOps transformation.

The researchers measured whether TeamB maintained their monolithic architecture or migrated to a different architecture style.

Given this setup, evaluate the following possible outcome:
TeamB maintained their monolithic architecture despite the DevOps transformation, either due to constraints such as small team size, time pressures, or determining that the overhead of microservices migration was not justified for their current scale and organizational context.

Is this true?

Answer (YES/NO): NO